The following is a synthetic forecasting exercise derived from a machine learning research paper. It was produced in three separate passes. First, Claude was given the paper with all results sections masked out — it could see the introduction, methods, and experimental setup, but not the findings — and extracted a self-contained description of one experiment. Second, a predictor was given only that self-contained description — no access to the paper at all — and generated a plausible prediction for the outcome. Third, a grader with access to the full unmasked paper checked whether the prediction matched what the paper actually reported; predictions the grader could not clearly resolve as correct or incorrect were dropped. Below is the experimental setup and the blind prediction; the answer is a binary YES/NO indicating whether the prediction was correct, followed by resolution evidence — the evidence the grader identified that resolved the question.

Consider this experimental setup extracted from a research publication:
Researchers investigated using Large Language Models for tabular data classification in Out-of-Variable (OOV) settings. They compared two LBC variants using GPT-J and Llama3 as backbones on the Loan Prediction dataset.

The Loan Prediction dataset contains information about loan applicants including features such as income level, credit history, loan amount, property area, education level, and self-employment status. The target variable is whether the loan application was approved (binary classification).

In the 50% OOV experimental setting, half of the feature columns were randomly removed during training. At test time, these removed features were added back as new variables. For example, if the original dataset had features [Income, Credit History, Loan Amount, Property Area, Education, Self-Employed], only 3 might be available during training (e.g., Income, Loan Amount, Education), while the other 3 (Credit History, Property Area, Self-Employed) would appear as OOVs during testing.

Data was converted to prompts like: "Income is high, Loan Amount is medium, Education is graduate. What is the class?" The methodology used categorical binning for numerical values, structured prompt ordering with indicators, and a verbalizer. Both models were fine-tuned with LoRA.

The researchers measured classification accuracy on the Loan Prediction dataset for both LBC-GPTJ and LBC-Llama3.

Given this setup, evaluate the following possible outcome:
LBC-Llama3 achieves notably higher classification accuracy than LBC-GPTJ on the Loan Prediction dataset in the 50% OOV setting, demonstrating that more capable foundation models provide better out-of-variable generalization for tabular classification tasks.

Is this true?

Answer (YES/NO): NO